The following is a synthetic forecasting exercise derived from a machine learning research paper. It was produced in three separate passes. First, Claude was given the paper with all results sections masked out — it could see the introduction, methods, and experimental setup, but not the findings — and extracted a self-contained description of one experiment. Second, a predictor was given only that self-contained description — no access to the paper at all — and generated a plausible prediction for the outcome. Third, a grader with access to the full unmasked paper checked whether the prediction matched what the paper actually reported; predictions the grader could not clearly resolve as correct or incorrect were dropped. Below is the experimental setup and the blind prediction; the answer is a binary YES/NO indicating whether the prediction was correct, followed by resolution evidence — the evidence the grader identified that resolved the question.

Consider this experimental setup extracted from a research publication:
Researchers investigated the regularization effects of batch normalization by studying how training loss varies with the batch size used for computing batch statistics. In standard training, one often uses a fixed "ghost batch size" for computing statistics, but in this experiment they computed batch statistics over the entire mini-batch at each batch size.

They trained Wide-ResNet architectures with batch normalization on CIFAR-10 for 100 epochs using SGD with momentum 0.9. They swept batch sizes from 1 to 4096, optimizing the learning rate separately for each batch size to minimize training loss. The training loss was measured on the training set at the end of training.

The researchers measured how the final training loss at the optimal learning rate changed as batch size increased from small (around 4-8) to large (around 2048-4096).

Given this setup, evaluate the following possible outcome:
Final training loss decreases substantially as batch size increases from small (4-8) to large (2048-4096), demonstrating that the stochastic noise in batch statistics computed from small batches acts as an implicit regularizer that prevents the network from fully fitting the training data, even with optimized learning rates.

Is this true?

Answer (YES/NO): YES